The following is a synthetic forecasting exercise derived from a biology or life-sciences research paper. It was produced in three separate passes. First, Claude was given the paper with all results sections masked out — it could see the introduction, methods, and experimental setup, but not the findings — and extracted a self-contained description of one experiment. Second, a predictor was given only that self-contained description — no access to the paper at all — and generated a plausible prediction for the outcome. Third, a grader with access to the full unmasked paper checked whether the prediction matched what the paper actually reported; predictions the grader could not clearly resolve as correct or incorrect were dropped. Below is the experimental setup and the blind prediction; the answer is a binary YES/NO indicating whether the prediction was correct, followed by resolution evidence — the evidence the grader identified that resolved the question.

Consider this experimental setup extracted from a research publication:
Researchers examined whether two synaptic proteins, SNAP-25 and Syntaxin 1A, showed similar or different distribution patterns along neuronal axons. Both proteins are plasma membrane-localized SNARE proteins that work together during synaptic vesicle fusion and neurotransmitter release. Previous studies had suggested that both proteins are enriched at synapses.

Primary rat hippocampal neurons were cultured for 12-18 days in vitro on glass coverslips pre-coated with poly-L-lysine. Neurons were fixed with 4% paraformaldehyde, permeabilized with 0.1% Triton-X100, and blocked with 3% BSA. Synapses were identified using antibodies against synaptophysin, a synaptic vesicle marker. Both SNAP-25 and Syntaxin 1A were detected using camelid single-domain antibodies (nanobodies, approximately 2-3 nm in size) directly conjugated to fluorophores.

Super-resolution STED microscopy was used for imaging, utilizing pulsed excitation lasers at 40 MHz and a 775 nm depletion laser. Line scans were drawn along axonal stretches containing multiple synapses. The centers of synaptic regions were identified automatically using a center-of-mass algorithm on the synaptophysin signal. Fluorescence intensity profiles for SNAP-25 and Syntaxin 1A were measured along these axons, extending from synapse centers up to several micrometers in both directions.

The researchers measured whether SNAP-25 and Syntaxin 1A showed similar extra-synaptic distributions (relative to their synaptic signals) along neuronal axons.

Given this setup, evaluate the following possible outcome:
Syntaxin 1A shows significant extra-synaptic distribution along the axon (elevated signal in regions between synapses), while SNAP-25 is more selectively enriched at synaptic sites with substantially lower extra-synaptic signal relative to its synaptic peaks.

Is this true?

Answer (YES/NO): NO